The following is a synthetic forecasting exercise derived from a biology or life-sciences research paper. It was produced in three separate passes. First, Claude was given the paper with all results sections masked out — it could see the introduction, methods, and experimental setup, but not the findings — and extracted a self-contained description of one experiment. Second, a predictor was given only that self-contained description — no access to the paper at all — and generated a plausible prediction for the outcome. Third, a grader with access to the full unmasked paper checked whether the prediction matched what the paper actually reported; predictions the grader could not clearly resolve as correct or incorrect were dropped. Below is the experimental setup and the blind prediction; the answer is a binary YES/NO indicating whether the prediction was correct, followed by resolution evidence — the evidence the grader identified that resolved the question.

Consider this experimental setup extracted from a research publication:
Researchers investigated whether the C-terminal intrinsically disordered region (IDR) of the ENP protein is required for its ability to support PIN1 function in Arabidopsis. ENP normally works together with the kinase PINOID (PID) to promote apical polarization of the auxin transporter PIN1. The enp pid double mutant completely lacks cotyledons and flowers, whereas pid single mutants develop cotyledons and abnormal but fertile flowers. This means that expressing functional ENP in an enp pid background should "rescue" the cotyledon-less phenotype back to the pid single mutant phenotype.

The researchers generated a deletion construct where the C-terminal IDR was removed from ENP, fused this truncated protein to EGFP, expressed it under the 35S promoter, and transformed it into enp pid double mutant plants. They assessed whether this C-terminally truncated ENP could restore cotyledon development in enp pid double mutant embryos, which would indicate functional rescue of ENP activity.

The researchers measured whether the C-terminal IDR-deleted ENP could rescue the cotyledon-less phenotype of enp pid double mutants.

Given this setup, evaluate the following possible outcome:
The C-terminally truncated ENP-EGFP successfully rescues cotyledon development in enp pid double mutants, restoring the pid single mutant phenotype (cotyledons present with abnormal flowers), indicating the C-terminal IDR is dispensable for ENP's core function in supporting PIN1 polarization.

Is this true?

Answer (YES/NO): NO